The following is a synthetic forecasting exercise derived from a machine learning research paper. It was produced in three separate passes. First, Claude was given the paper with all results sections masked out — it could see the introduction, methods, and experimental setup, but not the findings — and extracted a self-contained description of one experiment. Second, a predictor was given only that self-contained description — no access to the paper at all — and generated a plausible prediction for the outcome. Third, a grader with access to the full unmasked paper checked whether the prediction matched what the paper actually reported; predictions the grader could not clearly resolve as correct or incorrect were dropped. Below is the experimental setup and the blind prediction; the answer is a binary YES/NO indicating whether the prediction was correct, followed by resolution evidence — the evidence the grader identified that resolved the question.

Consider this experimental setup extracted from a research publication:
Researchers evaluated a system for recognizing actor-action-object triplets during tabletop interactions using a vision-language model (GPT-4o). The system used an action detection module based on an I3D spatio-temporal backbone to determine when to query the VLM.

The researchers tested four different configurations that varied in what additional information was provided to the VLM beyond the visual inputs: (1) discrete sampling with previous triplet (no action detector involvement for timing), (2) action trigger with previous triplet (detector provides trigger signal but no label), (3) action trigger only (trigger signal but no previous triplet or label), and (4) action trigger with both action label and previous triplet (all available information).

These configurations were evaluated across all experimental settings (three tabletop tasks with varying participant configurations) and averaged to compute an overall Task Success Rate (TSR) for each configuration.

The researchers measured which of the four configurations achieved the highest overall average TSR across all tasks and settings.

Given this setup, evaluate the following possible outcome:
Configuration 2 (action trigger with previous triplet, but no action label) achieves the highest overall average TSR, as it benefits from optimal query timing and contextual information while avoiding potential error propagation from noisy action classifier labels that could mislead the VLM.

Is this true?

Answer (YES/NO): NO